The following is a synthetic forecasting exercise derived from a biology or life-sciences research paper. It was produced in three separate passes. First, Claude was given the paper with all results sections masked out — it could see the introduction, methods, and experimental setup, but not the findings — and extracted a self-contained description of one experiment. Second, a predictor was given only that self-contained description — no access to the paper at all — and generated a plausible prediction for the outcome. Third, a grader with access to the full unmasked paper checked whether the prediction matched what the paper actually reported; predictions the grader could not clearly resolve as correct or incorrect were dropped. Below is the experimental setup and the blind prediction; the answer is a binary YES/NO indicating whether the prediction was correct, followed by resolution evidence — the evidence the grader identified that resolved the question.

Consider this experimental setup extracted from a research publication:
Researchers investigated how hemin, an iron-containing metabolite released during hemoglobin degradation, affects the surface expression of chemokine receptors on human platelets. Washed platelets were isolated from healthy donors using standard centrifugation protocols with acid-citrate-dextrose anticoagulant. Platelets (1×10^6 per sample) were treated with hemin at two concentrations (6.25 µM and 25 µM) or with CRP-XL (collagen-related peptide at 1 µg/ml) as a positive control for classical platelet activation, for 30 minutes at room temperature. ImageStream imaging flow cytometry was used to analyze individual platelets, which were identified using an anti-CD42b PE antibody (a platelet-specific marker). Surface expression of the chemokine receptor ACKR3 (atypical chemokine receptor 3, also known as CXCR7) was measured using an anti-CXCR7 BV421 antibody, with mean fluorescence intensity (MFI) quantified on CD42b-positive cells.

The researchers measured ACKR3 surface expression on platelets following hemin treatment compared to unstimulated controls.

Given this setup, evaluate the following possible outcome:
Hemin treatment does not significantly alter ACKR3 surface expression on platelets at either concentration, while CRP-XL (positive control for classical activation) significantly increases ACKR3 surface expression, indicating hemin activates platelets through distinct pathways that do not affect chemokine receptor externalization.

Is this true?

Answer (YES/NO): NO